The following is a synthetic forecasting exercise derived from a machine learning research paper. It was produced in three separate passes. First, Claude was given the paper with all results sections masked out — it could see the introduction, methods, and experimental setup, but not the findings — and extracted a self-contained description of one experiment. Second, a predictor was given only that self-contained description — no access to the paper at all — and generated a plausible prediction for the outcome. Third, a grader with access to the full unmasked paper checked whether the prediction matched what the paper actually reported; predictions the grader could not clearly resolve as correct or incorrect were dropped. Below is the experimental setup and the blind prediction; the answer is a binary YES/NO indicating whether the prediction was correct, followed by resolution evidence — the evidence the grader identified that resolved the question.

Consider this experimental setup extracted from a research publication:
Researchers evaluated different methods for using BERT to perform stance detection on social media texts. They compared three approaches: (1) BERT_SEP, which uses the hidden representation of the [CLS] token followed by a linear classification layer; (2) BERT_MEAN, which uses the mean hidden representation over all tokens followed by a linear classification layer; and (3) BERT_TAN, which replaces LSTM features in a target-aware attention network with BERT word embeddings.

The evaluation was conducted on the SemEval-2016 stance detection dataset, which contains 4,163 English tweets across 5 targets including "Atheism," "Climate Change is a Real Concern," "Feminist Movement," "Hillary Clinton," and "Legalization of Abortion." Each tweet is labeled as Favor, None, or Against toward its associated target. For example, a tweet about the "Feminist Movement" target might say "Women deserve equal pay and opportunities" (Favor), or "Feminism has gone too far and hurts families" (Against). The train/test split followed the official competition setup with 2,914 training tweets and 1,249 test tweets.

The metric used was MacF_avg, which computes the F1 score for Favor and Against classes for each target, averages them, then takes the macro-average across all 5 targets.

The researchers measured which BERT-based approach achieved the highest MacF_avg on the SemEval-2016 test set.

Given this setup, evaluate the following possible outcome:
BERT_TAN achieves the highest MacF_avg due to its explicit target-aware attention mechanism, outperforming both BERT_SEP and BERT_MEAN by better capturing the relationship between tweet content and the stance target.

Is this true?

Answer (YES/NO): NO